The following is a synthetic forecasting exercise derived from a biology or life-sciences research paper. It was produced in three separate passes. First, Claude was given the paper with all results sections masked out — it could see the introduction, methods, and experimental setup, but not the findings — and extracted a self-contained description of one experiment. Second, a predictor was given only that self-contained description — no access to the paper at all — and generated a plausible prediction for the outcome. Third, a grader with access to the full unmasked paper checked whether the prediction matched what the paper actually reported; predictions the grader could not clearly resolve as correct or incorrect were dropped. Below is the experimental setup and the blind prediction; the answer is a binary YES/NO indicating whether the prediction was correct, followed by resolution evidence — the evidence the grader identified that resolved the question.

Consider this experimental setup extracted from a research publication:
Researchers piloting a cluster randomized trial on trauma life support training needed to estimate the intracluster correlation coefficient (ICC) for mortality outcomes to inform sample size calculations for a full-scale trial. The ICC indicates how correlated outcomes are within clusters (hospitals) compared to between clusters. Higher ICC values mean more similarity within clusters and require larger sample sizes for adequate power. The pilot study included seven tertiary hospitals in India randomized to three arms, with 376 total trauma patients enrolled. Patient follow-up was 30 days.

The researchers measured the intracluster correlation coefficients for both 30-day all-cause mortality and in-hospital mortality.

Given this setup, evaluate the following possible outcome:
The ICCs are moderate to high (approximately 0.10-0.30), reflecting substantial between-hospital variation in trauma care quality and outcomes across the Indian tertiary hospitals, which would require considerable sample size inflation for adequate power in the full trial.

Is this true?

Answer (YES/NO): NO